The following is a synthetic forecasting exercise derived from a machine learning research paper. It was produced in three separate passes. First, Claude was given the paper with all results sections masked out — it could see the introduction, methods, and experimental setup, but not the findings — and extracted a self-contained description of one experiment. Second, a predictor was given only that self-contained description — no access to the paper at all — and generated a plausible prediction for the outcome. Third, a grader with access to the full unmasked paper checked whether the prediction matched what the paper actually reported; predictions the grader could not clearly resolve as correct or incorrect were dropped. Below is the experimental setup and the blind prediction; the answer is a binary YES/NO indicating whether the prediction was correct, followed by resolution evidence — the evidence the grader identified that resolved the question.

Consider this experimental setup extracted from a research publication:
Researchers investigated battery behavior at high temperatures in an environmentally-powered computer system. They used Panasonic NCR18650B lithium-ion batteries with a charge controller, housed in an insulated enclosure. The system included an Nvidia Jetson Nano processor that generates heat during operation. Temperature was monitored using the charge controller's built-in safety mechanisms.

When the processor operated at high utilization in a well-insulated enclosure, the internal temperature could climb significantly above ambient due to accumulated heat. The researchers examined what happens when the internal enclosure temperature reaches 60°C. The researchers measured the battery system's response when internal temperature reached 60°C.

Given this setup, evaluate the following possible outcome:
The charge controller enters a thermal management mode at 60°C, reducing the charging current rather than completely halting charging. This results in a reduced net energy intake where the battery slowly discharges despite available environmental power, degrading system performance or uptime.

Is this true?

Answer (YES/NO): NO